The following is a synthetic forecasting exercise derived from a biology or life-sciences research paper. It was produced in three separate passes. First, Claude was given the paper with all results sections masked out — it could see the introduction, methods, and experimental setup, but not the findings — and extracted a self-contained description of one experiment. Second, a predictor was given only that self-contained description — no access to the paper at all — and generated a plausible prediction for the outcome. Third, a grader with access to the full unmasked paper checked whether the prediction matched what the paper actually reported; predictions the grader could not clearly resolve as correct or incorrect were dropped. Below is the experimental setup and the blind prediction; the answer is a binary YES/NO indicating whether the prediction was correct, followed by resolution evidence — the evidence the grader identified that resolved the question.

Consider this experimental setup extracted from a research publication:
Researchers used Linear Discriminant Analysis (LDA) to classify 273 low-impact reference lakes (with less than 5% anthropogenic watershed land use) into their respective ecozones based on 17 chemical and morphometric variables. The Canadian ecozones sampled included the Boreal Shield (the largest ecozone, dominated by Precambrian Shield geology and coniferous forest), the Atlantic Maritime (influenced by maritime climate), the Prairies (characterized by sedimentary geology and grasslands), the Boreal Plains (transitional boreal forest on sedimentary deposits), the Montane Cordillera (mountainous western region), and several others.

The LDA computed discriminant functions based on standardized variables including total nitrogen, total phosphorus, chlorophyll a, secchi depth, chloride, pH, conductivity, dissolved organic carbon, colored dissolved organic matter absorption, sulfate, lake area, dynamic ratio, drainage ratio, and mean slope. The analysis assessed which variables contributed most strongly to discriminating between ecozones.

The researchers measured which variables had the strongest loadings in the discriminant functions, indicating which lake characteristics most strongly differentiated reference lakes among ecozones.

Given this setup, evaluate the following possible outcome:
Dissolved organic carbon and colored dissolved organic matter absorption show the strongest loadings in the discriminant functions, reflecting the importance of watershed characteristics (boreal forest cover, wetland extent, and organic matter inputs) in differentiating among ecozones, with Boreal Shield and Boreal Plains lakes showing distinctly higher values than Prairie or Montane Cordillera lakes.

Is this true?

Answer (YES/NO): NO